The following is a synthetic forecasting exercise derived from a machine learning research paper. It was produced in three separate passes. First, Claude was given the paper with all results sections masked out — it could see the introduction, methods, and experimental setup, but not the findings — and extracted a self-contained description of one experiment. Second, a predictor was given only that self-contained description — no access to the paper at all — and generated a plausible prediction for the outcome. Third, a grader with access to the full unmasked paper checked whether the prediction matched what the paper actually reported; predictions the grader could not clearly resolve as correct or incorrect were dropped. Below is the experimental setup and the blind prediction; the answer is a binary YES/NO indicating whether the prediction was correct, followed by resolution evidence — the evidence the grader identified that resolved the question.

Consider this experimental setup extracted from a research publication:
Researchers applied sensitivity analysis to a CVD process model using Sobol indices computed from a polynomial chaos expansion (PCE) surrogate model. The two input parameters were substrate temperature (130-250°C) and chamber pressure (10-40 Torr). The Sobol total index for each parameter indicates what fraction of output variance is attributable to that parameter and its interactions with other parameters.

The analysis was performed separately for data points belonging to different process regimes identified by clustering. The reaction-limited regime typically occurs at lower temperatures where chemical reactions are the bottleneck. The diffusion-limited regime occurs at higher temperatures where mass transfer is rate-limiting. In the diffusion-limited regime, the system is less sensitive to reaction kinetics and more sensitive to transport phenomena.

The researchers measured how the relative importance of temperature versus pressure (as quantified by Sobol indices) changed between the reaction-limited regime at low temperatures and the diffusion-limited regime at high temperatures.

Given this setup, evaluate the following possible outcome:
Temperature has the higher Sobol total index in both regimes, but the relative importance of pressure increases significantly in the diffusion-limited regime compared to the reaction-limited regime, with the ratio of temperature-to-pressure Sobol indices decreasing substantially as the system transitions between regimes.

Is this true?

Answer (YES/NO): NO